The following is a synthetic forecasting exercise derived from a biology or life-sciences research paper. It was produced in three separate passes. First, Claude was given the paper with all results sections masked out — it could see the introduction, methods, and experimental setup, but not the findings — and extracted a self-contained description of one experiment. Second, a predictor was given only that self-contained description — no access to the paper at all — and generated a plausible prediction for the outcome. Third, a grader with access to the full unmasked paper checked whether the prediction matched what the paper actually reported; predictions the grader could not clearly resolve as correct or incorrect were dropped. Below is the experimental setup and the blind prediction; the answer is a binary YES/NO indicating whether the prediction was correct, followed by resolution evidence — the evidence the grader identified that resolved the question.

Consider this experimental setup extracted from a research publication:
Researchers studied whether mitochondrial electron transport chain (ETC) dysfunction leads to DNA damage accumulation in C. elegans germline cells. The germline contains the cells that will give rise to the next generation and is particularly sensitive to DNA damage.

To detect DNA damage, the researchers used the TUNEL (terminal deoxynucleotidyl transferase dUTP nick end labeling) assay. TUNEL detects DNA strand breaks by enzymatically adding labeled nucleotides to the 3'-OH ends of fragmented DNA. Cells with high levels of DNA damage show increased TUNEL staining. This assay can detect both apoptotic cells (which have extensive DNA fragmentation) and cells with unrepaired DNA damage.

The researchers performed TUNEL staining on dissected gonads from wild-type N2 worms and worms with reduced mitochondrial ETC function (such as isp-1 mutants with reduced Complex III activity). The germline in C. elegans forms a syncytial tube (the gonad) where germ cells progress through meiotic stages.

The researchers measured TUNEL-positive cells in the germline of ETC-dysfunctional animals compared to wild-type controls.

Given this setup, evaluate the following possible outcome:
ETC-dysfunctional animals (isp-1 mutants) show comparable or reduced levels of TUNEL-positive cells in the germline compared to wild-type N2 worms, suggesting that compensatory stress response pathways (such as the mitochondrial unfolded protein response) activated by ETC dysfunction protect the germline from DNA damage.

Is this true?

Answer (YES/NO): NO